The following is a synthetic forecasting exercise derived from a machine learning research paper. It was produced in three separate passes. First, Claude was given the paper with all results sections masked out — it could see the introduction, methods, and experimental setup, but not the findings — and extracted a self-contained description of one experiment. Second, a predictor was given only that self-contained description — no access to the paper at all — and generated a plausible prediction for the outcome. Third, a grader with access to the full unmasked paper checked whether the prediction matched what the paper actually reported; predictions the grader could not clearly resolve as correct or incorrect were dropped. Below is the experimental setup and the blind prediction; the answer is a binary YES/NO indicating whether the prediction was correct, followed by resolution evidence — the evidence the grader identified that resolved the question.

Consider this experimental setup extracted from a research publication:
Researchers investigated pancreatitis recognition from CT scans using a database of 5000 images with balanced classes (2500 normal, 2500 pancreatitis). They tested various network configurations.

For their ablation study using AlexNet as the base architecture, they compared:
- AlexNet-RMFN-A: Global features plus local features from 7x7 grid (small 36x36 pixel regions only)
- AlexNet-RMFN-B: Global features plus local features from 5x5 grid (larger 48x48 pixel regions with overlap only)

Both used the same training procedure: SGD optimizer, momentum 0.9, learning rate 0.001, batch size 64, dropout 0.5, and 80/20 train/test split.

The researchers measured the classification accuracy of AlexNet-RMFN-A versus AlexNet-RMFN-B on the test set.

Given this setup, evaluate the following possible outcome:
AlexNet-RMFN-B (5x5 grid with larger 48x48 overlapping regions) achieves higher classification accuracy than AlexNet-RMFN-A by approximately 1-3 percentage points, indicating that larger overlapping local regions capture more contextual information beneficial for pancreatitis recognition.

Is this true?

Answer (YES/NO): NO